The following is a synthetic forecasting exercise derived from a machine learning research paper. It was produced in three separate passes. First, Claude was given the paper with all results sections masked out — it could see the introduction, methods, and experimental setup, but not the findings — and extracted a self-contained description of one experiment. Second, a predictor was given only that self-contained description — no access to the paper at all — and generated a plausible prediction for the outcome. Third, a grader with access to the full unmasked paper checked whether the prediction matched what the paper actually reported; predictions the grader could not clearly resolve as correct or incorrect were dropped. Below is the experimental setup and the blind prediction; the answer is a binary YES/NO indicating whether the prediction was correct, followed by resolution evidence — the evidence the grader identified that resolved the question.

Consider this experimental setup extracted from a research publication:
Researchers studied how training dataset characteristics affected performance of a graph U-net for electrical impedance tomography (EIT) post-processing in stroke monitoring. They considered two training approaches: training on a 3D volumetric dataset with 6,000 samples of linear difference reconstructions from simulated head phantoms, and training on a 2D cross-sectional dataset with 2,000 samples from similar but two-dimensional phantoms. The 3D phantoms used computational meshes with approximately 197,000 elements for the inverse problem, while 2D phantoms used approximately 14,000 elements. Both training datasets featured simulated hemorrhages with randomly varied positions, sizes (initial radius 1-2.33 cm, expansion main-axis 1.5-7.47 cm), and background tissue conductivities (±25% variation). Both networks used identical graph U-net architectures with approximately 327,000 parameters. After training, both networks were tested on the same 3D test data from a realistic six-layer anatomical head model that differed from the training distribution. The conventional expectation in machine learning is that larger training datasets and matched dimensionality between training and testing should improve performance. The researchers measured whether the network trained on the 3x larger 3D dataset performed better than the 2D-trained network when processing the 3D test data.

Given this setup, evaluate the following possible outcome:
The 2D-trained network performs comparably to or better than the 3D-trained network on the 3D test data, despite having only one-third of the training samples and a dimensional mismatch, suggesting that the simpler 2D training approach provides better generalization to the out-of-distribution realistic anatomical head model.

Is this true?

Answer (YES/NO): YES